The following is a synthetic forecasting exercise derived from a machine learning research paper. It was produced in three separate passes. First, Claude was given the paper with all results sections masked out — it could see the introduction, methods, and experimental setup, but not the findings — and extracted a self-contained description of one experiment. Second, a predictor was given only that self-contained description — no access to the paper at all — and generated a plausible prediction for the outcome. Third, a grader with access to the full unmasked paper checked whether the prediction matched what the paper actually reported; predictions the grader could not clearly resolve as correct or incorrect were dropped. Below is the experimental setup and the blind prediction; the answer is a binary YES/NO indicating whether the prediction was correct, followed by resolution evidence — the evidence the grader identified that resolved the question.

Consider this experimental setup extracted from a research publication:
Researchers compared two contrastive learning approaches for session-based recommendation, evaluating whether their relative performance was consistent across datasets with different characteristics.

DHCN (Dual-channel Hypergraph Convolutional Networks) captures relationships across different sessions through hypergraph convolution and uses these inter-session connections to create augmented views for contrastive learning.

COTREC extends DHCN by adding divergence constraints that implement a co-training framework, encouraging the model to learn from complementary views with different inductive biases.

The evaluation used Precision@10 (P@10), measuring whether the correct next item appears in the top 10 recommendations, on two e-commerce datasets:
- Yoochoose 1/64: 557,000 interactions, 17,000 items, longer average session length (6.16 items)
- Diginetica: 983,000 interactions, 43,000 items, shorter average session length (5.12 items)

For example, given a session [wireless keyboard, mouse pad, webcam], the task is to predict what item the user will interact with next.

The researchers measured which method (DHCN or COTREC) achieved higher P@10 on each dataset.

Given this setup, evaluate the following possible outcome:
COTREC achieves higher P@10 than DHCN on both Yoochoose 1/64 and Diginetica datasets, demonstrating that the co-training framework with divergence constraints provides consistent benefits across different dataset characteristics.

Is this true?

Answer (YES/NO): NO